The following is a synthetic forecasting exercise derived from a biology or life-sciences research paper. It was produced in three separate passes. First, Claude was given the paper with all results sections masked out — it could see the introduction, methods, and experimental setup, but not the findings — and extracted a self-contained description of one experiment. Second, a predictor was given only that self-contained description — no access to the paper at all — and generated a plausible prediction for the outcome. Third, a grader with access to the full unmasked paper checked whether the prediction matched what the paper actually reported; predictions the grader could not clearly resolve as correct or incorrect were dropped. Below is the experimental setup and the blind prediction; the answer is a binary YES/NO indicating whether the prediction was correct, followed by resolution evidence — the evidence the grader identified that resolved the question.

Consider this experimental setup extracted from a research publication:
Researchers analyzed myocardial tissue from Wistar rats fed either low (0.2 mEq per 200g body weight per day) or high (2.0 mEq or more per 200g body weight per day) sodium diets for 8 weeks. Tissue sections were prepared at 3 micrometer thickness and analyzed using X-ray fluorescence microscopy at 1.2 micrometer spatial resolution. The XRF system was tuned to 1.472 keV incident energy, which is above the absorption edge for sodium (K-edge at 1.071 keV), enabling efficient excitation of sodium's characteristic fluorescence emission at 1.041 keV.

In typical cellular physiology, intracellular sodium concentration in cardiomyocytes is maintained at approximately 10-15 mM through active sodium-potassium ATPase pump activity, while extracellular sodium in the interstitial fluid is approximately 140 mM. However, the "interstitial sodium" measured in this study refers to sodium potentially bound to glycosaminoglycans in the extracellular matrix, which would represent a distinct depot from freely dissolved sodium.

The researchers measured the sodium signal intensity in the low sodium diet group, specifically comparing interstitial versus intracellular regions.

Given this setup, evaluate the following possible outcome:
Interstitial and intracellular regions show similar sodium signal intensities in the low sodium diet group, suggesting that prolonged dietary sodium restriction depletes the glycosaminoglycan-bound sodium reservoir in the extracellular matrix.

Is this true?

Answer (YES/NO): NO